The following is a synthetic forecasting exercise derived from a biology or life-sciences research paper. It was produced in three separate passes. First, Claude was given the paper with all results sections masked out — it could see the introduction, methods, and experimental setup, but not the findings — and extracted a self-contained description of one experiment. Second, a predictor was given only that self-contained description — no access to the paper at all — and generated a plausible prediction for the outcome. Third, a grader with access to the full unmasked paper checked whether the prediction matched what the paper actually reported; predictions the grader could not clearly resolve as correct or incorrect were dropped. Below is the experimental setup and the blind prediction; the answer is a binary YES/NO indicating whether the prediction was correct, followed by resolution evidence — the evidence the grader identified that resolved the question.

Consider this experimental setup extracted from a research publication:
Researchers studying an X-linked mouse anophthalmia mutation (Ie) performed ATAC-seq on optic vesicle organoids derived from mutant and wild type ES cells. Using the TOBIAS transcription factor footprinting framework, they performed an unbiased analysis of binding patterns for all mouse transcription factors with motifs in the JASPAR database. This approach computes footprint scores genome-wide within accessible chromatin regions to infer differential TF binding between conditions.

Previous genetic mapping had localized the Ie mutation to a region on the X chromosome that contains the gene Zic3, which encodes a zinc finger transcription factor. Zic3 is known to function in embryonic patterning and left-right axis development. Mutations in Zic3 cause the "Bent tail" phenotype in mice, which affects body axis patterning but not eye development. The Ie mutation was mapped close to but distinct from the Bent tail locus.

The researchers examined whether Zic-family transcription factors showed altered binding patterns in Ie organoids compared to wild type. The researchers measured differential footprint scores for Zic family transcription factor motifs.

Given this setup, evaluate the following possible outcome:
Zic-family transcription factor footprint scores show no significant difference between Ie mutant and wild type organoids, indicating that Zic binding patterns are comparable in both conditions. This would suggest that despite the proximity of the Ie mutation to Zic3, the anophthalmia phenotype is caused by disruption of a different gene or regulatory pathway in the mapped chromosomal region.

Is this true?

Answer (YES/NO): NO